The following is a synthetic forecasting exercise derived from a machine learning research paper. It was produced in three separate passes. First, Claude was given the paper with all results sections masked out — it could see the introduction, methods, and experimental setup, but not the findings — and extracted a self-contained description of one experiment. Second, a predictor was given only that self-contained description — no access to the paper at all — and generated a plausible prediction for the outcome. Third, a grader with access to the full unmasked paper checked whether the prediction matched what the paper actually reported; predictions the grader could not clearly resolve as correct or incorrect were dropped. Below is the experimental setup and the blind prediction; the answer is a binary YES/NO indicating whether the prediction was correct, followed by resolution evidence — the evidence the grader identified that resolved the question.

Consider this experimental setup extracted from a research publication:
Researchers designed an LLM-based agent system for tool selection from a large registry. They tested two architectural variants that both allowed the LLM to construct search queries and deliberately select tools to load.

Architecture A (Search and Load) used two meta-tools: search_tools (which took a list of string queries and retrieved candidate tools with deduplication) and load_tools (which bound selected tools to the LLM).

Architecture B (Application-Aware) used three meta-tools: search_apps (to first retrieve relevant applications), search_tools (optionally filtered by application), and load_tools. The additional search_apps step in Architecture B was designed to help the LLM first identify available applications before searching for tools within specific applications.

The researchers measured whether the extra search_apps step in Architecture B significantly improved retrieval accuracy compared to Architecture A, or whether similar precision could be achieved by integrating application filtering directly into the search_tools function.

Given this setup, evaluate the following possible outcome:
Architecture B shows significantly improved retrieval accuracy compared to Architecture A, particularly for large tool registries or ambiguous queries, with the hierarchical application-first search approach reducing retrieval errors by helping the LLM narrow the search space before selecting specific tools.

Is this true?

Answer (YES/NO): NO